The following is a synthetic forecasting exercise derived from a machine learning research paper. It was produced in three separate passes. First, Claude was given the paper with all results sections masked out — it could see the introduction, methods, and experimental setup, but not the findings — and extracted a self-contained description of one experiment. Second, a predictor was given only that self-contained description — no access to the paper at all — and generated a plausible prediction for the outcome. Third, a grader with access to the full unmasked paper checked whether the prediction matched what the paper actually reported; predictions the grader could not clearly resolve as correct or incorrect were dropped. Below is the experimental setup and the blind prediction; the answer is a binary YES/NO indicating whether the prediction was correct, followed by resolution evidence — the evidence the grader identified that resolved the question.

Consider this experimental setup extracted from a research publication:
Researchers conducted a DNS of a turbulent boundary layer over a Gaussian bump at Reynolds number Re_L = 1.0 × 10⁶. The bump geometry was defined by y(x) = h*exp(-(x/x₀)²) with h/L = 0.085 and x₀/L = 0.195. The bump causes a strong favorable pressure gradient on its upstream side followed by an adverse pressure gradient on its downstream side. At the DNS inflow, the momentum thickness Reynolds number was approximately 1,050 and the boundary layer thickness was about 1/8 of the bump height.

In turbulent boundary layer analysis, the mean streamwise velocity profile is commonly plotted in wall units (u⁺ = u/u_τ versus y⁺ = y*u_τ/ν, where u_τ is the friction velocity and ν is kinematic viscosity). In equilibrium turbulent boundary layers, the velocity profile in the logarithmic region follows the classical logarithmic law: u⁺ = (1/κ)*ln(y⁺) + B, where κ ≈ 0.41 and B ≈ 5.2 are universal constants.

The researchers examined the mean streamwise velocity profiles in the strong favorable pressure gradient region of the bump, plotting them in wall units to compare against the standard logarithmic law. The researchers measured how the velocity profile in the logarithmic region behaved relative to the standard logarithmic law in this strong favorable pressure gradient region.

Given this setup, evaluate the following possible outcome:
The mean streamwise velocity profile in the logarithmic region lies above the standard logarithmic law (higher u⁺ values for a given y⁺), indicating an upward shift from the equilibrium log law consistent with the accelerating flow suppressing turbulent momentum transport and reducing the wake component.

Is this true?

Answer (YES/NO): YES